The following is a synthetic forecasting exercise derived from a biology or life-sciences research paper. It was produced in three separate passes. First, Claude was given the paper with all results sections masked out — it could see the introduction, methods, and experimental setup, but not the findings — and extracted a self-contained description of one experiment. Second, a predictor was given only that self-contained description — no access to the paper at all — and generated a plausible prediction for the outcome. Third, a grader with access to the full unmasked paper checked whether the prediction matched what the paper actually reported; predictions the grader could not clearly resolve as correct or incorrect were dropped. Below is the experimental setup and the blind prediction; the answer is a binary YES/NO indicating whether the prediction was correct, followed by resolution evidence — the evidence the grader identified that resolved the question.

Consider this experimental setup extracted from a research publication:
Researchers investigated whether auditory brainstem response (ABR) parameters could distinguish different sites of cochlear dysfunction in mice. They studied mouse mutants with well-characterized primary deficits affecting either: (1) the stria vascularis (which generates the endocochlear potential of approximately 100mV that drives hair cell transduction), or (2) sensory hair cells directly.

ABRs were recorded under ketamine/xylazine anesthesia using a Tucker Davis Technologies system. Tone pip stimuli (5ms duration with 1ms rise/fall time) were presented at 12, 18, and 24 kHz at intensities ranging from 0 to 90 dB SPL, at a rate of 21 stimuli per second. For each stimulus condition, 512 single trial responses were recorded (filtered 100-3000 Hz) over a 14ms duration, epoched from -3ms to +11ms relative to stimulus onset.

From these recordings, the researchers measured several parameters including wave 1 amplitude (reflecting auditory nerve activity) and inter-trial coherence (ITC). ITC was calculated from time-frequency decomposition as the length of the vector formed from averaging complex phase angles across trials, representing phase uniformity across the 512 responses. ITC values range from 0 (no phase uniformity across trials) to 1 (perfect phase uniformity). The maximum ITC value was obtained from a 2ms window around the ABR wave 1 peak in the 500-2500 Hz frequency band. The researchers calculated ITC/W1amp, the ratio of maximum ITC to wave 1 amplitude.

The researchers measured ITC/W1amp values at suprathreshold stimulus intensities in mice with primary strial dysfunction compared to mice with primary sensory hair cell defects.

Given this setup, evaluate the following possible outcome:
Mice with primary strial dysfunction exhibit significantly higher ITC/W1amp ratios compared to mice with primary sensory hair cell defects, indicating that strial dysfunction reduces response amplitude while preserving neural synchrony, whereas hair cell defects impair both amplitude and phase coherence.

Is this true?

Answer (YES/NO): YES